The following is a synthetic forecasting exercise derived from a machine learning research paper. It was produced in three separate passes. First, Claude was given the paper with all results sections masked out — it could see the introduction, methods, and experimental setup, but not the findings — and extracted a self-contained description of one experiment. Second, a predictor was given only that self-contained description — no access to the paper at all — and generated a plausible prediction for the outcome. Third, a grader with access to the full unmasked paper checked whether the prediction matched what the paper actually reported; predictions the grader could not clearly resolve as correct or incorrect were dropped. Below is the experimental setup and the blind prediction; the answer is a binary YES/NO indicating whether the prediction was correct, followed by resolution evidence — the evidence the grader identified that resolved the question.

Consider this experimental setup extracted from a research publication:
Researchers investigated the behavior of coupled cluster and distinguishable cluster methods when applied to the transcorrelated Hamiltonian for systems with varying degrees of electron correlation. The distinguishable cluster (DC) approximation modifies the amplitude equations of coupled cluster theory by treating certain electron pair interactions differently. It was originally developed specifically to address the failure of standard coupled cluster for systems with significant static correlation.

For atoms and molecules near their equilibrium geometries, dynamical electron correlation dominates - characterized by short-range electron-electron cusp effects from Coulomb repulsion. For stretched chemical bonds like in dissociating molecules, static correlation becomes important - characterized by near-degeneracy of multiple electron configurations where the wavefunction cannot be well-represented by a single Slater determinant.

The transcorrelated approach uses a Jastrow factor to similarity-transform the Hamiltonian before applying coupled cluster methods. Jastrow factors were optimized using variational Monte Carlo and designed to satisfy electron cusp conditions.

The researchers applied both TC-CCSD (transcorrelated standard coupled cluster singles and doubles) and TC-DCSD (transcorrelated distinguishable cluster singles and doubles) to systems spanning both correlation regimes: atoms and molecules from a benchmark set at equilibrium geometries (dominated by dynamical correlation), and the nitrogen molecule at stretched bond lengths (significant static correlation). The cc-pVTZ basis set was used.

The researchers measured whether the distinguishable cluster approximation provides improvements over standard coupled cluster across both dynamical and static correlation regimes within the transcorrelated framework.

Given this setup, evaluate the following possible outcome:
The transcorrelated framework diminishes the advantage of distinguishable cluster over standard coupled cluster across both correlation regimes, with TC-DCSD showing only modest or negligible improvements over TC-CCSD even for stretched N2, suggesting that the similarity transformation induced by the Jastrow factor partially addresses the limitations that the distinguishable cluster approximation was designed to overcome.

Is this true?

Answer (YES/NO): NO